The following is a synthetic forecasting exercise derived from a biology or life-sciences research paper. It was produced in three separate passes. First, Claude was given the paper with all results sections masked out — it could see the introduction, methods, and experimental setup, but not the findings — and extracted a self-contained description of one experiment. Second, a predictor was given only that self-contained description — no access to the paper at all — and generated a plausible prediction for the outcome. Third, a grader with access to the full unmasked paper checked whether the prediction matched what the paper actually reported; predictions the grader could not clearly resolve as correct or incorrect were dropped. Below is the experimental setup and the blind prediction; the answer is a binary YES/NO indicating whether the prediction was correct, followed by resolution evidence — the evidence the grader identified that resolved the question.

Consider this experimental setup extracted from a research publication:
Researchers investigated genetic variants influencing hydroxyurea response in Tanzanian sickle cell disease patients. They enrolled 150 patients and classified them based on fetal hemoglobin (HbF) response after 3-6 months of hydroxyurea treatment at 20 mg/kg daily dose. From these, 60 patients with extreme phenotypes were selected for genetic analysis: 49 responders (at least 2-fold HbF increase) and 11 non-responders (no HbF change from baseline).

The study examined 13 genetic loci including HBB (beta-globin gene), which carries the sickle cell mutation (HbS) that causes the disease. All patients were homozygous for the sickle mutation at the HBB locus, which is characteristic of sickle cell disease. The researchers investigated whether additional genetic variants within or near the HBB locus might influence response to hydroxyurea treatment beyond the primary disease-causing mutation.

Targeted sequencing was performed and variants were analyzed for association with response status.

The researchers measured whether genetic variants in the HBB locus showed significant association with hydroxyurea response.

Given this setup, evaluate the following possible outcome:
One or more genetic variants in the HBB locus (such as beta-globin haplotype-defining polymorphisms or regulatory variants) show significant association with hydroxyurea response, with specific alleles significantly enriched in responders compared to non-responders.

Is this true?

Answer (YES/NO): NO